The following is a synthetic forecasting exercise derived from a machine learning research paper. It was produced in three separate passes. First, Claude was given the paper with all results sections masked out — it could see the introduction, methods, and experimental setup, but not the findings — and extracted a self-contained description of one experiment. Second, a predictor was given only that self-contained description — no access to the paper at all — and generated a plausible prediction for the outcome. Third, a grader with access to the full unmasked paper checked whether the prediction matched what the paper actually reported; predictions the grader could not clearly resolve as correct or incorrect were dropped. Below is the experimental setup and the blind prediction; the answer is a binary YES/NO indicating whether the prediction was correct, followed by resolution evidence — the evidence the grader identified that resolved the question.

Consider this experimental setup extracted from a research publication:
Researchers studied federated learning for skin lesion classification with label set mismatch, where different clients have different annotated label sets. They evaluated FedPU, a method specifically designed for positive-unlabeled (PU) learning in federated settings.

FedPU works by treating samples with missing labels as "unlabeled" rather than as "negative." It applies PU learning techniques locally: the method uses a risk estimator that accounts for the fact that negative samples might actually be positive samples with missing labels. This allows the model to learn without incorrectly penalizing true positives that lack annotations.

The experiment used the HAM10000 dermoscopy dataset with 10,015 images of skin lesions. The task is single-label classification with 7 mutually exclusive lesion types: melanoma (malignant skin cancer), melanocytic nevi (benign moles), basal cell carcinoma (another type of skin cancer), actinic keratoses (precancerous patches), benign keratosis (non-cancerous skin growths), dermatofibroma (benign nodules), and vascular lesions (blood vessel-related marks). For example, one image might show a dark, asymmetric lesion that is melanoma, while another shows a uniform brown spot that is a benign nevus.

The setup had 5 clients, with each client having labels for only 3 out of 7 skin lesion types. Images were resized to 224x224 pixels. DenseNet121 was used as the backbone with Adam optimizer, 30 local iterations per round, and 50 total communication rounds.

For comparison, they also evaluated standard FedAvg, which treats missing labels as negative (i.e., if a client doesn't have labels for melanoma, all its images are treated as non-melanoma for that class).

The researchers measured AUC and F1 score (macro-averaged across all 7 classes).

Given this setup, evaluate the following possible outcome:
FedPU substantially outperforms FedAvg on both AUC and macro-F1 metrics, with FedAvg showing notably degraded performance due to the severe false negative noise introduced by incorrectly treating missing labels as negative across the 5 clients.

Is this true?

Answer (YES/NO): NO